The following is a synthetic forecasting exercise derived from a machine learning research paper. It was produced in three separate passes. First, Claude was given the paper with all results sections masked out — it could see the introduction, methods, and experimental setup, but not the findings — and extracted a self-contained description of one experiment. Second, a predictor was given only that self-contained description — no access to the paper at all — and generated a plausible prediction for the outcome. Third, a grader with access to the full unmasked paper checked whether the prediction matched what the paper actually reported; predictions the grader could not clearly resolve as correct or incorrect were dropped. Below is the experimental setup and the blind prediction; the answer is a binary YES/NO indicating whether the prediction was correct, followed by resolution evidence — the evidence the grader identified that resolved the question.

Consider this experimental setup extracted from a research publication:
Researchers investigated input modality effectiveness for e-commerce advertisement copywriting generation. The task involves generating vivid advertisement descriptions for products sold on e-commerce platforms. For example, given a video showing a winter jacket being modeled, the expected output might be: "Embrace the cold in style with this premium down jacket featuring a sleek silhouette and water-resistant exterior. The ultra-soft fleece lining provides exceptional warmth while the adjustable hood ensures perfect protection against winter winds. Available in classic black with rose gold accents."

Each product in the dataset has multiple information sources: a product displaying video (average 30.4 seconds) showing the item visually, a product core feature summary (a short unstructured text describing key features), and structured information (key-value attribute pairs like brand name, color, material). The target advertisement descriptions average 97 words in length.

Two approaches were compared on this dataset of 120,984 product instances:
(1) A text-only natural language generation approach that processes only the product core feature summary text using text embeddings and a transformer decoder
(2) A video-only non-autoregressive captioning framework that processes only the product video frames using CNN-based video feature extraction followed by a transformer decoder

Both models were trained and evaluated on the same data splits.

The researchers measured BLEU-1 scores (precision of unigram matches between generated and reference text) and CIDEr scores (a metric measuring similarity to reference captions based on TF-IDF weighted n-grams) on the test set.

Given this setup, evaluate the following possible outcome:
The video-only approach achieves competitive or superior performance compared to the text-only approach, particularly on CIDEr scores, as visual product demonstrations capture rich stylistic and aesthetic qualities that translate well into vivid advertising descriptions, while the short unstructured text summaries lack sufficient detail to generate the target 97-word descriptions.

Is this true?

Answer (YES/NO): YES